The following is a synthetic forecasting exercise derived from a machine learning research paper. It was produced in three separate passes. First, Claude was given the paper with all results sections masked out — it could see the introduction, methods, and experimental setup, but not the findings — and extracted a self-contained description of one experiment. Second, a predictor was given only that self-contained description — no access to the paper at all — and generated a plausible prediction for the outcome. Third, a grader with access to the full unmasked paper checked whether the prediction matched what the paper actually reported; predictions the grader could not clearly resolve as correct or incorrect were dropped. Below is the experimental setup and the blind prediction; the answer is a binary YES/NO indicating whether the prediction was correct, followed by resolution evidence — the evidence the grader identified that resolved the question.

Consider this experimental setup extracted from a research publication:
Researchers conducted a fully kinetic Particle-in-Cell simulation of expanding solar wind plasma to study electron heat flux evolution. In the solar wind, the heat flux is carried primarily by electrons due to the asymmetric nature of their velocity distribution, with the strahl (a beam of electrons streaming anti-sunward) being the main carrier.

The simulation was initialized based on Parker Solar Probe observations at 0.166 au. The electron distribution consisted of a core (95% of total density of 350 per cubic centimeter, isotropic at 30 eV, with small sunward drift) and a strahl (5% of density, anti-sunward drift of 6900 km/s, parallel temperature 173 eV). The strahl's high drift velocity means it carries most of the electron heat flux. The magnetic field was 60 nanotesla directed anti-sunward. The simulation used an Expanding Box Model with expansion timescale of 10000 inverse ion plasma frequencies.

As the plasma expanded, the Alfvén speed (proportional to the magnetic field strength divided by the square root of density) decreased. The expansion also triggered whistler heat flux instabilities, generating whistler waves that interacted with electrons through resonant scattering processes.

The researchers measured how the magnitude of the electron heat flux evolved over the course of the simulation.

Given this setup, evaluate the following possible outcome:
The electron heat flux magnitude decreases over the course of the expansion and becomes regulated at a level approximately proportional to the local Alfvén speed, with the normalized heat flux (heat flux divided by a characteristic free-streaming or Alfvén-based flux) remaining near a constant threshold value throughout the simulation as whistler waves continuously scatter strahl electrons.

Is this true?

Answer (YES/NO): NO